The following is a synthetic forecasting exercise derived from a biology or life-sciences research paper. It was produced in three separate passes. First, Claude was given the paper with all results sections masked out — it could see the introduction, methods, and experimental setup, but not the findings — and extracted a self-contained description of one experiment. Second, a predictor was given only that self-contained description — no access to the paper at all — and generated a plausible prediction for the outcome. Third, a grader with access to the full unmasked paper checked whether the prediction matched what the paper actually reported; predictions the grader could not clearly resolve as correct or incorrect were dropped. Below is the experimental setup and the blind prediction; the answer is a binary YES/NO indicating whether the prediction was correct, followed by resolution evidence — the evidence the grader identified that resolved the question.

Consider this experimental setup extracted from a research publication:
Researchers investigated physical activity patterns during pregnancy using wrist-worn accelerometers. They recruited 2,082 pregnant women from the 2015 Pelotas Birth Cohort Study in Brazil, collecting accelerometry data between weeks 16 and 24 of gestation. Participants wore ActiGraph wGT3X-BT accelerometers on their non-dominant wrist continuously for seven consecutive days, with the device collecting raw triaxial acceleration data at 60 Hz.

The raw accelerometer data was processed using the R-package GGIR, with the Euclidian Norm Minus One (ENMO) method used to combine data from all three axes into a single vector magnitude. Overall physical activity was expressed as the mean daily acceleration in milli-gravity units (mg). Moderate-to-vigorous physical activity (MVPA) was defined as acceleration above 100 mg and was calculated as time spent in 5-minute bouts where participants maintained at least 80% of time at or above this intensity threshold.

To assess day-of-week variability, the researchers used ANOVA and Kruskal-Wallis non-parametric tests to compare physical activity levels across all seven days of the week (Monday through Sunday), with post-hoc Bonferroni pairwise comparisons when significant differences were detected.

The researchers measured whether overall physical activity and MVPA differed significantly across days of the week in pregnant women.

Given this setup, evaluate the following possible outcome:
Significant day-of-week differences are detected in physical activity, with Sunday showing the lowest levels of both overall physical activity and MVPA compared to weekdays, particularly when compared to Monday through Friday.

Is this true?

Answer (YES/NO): YES